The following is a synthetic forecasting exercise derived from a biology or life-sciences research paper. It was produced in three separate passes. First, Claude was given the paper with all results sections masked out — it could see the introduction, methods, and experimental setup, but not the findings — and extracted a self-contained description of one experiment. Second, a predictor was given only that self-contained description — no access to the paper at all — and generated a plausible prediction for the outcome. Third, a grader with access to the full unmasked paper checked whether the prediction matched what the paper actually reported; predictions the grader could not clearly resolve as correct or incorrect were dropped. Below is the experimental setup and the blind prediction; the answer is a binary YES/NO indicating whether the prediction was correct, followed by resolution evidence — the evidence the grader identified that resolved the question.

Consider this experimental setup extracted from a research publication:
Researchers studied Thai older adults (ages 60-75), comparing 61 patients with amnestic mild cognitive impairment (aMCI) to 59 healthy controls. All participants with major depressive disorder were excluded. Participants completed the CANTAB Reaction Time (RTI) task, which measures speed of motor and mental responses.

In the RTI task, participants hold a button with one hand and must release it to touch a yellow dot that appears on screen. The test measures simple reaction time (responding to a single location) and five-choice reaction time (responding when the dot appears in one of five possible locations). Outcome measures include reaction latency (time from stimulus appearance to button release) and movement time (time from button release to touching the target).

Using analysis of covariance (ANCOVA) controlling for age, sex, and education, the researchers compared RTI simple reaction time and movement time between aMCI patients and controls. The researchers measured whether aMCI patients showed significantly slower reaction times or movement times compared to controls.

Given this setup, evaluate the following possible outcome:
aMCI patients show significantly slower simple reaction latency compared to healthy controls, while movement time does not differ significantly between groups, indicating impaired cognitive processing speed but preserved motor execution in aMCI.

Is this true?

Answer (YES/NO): NO